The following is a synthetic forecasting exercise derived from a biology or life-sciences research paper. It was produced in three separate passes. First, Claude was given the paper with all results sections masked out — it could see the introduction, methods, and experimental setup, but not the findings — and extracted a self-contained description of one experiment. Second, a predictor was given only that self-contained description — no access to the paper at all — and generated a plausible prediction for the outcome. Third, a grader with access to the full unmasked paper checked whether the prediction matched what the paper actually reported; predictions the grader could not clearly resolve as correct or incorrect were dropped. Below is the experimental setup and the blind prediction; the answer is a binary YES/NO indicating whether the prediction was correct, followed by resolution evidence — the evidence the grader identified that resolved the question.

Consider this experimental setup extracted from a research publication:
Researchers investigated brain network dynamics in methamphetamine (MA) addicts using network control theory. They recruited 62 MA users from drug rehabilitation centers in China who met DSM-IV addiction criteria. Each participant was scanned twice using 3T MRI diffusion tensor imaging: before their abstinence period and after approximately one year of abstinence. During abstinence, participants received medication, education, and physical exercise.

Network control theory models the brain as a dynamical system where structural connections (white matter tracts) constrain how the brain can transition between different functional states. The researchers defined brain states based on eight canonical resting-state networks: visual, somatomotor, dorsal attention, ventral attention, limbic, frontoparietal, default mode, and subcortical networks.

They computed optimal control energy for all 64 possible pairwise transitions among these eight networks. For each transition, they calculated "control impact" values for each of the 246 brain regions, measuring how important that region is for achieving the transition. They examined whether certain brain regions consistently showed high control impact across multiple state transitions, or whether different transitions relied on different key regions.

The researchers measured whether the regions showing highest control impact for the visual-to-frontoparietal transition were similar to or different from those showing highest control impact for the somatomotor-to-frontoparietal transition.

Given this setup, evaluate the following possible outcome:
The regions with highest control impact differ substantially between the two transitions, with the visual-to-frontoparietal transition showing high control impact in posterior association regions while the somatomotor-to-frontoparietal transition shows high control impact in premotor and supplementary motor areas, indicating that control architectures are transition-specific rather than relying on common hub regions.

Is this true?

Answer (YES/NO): NO